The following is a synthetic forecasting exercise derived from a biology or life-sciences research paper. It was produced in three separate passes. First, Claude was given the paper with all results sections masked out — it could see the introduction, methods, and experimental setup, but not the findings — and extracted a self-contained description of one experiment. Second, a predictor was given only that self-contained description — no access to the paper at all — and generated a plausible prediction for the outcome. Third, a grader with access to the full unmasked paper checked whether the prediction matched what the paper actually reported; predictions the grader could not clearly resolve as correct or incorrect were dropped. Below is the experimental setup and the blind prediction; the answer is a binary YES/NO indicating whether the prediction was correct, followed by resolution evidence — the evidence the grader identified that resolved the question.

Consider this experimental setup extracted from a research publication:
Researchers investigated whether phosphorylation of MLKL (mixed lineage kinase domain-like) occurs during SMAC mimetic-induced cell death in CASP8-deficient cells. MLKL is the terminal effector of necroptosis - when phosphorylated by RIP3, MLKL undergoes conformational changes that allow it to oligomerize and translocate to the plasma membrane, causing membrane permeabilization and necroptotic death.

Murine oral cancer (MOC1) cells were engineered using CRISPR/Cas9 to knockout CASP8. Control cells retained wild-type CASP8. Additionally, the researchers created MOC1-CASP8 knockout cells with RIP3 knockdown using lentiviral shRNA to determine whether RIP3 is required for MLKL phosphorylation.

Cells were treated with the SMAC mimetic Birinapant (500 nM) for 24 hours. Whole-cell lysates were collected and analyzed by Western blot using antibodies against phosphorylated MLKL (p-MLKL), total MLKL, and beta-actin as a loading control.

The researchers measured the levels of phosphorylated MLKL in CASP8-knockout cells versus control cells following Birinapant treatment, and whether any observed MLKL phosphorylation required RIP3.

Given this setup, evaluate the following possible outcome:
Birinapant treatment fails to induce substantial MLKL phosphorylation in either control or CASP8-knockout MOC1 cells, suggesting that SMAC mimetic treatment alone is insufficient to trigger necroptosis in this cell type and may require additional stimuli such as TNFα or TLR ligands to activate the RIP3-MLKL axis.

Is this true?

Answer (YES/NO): NO